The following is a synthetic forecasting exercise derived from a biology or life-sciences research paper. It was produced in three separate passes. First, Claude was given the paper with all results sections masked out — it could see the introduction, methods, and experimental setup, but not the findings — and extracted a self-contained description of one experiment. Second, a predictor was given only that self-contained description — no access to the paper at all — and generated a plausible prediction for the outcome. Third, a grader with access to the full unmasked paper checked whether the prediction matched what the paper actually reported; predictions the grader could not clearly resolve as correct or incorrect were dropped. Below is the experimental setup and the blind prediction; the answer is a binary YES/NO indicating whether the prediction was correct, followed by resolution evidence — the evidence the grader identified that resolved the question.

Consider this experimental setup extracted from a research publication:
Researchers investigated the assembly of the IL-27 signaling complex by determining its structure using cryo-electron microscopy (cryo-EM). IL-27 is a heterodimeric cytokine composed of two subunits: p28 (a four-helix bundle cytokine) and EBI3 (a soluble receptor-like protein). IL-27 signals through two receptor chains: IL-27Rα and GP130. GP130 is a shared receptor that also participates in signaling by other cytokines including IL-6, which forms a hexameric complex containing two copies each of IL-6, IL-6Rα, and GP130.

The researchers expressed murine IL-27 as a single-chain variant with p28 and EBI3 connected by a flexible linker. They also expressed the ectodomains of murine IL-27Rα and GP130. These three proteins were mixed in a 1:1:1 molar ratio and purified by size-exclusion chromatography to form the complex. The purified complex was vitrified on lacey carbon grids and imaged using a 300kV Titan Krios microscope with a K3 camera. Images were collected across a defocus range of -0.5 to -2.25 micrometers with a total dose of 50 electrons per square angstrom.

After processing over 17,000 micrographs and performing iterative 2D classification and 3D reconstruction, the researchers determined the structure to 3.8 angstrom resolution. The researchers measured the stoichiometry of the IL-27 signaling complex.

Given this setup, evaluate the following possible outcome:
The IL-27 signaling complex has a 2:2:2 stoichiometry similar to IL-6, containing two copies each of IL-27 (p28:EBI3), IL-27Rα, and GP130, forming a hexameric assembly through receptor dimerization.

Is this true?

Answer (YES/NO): NO